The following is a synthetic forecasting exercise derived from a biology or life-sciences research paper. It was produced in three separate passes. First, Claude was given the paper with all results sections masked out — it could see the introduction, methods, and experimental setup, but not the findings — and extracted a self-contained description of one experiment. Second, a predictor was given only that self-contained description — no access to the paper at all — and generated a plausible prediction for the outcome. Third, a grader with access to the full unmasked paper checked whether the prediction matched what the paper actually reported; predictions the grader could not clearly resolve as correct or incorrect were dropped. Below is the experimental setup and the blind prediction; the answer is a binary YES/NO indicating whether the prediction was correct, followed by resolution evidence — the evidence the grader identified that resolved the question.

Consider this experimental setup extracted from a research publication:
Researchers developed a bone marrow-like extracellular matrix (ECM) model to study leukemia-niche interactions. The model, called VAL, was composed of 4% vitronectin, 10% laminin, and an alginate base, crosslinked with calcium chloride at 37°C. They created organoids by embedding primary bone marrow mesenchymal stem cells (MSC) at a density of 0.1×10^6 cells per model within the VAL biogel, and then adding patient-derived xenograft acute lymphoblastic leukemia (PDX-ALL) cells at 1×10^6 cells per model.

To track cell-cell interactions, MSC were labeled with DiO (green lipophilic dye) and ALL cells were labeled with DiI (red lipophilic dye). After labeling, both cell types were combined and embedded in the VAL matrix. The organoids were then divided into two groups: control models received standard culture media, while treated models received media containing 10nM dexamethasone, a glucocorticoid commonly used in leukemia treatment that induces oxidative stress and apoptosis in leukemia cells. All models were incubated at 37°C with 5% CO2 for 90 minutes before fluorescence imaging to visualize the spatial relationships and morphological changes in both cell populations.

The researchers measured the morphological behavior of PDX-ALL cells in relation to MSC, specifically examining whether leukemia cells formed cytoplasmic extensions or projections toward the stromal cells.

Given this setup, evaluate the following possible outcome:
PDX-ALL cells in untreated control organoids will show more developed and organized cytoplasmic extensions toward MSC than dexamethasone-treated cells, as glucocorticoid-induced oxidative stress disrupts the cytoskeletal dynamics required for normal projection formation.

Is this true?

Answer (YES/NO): NO